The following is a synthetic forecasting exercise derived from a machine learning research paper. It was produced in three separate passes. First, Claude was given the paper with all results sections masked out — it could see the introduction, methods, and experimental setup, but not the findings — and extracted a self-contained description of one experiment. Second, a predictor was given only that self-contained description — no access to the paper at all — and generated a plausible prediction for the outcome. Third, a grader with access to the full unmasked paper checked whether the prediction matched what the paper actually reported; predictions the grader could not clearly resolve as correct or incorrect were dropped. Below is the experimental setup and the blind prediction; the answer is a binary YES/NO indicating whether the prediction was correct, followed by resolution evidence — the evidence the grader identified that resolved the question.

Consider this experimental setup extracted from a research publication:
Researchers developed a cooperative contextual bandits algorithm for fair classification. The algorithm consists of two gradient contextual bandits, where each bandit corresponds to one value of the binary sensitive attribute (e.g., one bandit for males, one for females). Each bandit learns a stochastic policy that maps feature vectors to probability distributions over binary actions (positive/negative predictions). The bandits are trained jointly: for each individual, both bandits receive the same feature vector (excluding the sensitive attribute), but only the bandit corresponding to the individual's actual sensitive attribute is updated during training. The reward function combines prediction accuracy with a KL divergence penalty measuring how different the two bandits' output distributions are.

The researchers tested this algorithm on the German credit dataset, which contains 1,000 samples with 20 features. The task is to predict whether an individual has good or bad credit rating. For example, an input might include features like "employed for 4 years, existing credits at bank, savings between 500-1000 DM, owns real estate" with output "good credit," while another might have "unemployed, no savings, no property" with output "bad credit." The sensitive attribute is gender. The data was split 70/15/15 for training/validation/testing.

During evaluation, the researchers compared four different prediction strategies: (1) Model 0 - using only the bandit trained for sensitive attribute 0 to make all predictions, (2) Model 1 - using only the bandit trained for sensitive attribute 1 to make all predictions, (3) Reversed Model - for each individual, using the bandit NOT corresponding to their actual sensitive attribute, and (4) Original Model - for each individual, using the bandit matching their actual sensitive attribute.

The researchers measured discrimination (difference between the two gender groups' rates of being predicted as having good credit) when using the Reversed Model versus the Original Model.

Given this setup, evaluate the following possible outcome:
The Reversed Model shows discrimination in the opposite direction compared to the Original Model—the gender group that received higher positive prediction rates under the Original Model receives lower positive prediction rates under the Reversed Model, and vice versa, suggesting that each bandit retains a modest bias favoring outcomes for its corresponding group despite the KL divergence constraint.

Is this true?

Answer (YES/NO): NO